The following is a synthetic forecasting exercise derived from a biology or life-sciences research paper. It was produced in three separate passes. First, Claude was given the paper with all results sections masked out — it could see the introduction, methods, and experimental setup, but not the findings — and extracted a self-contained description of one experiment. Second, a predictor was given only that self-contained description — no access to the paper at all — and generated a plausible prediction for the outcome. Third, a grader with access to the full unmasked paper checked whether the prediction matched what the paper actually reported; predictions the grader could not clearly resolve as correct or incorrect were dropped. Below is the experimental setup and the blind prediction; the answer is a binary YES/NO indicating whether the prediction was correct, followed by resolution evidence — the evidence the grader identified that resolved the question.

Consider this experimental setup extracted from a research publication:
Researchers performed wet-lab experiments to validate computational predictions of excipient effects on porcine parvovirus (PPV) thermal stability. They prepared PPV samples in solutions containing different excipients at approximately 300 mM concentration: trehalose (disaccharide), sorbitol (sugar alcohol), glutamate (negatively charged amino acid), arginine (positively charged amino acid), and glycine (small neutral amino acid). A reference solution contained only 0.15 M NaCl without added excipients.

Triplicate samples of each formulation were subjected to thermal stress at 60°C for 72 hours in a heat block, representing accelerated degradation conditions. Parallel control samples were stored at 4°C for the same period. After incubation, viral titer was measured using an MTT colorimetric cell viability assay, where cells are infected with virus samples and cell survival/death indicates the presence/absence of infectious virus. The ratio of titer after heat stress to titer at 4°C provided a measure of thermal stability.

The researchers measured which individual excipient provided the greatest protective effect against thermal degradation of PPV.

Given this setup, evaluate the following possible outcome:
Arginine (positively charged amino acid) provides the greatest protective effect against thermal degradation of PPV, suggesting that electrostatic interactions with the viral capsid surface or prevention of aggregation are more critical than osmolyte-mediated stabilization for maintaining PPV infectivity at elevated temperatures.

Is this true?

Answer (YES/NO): NO